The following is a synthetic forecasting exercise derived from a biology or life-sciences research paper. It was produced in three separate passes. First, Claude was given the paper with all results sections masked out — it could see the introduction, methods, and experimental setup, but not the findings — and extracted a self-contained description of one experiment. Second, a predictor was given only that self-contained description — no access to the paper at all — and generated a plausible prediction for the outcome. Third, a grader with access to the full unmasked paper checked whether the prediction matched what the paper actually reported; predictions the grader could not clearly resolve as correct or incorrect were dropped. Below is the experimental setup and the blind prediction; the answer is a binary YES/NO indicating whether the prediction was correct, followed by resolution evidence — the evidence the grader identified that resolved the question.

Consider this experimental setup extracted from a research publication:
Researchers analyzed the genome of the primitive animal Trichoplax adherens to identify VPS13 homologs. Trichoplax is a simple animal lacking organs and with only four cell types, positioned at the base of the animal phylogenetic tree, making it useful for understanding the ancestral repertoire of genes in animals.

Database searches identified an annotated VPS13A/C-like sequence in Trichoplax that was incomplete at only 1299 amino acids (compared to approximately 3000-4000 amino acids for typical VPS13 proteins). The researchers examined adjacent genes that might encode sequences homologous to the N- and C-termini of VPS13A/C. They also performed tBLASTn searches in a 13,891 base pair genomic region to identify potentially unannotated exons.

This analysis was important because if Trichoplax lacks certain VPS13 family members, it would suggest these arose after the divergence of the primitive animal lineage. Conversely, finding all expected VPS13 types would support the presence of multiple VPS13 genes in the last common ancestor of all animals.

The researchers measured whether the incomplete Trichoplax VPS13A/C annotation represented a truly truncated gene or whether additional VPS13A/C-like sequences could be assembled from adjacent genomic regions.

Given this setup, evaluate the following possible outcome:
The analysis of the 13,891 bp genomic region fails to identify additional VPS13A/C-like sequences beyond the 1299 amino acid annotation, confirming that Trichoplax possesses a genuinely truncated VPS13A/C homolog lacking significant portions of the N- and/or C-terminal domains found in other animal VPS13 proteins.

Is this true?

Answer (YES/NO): NO